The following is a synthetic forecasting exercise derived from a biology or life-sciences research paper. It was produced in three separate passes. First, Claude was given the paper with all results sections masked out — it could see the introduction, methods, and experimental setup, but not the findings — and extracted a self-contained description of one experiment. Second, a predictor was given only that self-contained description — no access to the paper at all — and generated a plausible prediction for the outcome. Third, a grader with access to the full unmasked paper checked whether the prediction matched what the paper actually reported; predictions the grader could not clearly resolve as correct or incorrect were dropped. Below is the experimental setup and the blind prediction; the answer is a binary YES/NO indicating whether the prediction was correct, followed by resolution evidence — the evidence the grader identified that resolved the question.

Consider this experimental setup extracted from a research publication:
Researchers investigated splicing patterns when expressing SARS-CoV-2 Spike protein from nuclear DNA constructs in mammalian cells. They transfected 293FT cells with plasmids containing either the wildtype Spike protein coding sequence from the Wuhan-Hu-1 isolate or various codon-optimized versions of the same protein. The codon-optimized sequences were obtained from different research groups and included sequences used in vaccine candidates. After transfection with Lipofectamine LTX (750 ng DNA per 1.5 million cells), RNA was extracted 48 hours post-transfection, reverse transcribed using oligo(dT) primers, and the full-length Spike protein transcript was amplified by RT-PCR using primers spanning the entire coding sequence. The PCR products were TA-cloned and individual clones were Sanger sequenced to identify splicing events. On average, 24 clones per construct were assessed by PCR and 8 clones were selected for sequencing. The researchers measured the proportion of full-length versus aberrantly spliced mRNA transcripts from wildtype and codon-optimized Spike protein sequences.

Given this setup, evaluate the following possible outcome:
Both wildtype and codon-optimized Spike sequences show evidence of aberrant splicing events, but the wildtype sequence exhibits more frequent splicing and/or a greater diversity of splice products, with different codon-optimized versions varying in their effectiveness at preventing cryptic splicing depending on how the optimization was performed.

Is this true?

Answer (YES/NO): YES